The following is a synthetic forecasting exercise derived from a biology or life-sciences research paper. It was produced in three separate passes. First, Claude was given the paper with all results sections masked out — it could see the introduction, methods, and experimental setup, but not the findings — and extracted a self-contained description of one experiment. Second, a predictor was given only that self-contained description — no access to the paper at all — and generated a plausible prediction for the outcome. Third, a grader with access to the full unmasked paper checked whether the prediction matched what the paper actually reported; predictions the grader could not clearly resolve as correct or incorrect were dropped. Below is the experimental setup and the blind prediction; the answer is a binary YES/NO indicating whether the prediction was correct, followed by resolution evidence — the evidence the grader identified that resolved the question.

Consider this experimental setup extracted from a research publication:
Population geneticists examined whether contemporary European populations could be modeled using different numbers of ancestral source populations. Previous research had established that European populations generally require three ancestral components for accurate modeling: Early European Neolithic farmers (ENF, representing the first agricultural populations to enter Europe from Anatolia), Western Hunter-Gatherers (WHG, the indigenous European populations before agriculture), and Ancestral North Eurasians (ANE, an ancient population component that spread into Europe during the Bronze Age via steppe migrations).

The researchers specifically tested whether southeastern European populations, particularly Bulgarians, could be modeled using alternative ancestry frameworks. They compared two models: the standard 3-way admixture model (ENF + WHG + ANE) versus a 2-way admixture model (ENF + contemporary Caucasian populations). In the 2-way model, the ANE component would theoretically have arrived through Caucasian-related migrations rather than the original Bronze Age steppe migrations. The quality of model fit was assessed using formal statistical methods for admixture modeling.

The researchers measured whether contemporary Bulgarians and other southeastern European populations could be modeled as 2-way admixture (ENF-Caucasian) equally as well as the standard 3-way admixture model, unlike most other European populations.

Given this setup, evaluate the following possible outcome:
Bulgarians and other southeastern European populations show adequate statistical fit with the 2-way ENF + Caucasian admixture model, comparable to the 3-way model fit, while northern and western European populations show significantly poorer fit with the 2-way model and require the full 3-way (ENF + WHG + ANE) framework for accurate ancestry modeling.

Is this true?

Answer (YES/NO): YES